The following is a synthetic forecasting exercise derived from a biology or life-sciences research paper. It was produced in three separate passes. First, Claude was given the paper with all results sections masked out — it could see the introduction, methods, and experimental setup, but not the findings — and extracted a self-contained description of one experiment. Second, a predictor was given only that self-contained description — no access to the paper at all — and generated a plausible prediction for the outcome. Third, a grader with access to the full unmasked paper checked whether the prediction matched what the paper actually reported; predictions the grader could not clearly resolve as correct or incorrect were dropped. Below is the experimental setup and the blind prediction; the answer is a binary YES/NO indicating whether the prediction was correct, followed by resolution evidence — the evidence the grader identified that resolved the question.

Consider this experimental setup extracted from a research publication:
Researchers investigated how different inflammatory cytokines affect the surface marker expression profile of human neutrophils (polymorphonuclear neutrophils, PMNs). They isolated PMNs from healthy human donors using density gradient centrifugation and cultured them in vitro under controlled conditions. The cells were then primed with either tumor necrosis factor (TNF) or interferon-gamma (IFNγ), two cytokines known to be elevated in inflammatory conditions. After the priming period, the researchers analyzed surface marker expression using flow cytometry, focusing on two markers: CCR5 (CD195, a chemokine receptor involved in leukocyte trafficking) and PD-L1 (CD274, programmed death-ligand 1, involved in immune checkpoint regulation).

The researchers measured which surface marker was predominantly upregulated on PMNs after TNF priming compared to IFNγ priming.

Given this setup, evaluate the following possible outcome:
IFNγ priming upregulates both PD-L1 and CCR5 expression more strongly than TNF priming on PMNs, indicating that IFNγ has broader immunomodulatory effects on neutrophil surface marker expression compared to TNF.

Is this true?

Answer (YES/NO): NO